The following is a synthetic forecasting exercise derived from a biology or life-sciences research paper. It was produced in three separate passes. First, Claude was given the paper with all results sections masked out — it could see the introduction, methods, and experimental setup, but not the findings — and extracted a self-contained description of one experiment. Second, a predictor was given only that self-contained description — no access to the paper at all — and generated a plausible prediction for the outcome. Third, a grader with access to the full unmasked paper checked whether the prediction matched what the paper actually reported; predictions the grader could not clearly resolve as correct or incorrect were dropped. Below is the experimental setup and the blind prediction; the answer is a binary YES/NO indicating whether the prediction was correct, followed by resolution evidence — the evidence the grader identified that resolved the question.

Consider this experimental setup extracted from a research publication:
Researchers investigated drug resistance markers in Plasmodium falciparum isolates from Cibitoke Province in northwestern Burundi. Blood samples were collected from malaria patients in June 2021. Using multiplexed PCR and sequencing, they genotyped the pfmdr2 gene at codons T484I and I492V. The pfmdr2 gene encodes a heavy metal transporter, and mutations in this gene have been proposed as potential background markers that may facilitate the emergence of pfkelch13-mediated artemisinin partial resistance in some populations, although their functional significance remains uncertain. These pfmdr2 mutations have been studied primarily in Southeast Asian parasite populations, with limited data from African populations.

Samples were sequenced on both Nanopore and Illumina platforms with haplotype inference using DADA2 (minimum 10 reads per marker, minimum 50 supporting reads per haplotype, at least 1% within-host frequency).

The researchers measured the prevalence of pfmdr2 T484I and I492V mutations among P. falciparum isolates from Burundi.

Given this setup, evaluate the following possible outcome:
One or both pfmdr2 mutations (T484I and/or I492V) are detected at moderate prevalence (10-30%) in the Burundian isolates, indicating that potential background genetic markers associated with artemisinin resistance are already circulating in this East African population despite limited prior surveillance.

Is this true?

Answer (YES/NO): NO